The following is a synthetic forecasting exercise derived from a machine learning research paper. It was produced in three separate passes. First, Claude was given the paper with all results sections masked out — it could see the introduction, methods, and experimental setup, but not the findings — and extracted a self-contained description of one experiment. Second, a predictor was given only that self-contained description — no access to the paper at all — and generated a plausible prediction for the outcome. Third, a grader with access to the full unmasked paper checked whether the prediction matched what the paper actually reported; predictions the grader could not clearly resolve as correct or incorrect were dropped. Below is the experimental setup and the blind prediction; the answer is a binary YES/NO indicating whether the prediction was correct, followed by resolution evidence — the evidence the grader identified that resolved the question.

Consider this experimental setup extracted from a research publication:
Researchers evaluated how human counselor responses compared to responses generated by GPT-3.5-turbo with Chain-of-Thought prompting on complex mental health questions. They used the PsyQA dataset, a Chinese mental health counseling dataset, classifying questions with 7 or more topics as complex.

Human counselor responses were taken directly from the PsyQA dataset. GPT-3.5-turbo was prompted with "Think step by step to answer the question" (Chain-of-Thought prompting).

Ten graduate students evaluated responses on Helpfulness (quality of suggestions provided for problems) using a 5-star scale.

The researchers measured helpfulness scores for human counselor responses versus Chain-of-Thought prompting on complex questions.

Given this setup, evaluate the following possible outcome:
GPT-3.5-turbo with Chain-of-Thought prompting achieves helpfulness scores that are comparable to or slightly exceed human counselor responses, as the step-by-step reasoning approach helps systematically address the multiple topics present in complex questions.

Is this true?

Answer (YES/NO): NO